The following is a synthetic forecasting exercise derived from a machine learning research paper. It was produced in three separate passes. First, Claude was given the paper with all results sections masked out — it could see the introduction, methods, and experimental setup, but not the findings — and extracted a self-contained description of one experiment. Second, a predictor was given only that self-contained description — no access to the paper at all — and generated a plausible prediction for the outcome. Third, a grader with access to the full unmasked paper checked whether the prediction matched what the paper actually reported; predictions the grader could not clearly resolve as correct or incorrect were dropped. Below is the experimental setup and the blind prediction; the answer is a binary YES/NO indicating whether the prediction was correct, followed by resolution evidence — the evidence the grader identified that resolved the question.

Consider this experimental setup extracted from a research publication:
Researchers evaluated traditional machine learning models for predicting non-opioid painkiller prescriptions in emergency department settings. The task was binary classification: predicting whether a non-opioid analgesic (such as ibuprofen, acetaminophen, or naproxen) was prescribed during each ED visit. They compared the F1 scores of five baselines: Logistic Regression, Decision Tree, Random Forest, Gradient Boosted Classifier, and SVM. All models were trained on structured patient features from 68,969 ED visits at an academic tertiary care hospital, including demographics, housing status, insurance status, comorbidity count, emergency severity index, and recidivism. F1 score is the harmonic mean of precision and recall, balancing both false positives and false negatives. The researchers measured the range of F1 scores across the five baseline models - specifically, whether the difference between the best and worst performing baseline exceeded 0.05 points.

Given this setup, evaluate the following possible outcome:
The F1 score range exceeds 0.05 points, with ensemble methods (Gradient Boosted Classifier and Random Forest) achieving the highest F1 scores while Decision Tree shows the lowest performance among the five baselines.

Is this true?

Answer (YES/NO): NO